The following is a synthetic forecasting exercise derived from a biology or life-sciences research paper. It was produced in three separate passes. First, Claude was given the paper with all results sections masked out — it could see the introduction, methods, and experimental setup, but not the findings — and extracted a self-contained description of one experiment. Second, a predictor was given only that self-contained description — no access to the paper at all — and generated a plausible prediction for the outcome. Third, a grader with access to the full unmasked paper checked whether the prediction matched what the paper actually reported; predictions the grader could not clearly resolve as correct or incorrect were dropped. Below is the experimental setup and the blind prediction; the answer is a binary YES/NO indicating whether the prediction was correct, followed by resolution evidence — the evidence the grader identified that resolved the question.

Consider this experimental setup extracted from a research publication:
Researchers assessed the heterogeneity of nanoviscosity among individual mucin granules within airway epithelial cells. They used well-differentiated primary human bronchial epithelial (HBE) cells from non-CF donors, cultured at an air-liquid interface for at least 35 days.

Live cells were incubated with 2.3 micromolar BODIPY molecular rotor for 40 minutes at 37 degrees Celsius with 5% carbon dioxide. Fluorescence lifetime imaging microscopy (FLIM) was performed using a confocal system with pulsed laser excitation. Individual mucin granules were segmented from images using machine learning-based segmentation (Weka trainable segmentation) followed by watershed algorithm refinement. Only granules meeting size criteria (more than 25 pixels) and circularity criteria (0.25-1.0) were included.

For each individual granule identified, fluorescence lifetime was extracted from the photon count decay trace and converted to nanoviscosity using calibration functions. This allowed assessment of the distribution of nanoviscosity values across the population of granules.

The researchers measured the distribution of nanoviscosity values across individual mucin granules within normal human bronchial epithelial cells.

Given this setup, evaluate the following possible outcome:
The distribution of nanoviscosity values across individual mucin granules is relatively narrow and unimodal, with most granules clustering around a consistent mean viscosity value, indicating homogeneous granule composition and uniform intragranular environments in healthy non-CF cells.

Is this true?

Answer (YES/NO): YES